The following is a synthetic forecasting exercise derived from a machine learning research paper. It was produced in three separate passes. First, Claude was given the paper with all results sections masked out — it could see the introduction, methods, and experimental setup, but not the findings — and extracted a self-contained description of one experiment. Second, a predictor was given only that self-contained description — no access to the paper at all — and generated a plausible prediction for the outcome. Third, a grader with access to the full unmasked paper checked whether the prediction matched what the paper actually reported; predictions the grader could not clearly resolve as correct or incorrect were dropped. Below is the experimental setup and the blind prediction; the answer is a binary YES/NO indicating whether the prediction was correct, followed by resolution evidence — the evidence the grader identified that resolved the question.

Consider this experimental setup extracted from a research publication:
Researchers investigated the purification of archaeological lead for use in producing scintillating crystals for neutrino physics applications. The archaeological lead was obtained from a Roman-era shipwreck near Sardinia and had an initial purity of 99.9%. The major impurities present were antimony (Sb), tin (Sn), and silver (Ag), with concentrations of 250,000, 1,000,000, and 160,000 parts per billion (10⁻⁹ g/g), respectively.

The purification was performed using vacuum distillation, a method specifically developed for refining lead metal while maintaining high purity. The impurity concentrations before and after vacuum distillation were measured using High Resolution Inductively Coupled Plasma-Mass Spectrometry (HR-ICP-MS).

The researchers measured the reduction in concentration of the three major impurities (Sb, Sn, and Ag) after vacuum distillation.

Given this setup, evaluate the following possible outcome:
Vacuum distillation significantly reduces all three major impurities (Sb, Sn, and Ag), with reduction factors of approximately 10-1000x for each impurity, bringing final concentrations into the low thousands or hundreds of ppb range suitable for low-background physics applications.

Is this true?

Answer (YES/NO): YES